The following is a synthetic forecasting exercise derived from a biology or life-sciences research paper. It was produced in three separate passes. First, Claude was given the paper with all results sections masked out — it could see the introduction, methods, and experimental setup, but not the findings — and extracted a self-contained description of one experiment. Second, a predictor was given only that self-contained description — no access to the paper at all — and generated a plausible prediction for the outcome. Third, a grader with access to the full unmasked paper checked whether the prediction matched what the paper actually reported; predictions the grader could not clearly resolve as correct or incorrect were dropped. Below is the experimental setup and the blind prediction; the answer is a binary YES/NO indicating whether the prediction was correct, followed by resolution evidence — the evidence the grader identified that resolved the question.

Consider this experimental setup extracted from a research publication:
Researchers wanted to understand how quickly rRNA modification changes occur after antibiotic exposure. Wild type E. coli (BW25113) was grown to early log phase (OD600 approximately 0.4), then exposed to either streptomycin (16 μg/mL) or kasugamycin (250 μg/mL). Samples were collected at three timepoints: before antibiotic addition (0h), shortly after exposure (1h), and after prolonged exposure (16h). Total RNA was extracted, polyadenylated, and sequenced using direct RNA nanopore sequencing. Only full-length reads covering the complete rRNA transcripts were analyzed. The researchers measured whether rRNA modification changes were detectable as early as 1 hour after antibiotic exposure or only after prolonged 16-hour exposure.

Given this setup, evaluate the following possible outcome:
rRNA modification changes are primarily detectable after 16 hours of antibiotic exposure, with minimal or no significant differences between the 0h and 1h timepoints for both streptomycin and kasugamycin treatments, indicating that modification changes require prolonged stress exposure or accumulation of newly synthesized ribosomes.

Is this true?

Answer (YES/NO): NO